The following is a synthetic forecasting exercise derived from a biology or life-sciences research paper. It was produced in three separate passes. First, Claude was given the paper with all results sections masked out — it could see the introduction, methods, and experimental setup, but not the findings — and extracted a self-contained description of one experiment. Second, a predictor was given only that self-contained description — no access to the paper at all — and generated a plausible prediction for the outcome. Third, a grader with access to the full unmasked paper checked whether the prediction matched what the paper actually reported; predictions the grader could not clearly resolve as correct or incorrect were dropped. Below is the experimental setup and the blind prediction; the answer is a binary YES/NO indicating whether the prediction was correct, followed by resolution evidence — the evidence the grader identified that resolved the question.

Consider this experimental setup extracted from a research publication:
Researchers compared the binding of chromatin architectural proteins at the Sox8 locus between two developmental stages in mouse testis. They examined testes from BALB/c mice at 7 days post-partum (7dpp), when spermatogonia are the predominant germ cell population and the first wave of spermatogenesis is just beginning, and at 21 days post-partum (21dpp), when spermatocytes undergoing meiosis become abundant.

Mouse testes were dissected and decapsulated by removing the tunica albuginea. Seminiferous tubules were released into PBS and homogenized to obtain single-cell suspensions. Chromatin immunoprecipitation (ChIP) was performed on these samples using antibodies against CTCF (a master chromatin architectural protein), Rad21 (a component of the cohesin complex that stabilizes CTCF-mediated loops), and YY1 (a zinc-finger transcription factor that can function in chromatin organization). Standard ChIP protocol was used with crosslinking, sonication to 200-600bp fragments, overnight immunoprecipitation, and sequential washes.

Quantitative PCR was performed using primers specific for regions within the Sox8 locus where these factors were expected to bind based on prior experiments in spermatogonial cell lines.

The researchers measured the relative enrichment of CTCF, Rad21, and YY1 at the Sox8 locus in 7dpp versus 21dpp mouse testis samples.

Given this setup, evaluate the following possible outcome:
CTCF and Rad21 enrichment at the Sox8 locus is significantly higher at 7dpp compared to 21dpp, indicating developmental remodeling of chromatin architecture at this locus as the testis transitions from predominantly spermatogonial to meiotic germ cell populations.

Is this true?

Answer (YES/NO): YES